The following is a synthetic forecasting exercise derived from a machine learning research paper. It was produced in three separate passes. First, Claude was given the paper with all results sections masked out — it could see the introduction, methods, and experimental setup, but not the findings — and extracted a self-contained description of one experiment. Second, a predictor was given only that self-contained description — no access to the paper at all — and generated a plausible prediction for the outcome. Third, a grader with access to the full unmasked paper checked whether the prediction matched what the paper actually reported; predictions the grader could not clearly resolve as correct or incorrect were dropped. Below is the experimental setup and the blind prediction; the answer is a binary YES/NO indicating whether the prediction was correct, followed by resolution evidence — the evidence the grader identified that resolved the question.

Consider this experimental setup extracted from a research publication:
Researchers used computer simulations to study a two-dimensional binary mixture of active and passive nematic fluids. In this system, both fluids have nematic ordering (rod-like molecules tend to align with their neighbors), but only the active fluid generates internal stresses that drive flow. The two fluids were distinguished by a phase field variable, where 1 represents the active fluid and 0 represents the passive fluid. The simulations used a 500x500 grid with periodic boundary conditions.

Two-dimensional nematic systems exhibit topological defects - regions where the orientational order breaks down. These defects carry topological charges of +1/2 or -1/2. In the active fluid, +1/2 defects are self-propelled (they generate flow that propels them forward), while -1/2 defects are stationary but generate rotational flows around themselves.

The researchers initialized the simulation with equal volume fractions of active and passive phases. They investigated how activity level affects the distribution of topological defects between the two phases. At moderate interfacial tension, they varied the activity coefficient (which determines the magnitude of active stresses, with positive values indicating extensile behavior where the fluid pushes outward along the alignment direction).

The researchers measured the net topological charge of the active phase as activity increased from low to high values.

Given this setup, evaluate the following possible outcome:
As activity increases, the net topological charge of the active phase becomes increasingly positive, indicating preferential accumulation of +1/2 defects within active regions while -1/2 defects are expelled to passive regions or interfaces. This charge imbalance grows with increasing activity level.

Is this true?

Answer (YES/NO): YES